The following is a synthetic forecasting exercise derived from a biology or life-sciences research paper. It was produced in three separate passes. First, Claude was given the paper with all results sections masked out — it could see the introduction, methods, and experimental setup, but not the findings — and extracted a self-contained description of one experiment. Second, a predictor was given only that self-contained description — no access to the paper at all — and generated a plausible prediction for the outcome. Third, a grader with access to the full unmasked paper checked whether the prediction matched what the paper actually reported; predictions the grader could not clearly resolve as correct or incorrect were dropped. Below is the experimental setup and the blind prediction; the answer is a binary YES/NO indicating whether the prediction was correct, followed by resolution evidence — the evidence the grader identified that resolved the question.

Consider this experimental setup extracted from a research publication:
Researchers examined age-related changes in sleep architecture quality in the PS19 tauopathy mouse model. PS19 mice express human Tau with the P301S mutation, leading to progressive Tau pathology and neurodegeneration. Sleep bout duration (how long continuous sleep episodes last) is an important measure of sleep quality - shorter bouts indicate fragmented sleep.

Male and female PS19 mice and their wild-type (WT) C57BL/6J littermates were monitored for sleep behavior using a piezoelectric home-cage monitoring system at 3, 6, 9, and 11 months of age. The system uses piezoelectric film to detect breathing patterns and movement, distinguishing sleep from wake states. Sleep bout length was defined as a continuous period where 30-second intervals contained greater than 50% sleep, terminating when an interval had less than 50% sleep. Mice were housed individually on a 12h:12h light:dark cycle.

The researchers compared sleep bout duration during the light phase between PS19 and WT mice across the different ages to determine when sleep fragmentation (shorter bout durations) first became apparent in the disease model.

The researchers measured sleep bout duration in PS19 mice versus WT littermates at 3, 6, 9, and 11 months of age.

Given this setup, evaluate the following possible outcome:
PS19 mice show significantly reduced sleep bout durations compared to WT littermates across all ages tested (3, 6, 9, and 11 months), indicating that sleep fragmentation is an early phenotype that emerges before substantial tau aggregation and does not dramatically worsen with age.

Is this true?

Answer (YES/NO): NO